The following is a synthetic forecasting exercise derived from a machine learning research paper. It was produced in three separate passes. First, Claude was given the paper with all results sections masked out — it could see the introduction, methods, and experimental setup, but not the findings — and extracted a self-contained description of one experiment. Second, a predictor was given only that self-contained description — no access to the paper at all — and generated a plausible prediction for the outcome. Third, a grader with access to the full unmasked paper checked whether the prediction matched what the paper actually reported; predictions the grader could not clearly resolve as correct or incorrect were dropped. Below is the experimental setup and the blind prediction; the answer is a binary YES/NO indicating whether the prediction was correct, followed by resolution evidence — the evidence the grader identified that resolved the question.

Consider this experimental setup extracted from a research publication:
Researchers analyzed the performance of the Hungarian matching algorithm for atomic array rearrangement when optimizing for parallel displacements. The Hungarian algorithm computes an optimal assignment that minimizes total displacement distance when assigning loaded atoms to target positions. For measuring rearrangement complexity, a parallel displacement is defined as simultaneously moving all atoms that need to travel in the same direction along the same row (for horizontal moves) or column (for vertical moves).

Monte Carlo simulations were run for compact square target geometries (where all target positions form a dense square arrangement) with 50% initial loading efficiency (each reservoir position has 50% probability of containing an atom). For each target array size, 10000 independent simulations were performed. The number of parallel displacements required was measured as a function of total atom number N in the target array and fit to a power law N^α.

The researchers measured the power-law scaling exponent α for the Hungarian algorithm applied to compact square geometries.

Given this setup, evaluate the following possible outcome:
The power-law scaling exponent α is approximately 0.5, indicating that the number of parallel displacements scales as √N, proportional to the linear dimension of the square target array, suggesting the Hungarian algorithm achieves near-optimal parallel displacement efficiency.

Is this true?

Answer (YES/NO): NO